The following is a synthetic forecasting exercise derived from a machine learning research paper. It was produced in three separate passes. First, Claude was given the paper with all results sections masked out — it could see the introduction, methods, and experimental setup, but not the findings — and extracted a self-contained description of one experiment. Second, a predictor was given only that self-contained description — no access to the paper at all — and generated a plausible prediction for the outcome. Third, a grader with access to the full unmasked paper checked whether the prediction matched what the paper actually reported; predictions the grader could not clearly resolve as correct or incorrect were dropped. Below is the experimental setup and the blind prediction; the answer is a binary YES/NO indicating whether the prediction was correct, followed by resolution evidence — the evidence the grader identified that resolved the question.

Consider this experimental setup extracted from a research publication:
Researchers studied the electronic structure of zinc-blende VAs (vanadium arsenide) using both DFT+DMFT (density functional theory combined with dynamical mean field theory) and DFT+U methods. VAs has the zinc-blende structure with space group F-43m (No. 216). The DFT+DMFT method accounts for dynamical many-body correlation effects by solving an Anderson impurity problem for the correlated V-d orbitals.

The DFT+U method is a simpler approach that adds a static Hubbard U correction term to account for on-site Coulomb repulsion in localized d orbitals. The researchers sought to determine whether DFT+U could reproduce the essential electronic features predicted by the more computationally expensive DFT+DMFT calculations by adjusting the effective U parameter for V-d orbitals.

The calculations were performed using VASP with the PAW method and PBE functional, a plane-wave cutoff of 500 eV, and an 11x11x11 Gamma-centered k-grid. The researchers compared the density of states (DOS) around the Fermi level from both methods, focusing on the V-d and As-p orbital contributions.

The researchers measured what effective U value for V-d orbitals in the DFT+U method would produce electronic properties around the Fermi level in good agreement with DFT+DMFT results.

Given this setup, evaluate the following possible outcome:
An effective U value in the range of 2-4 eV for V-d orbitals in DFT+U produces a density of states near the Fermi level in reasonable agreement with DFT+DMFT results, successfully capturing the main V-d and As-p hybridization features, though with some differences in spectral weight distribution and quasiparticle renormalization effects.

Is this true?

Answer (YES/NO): NO